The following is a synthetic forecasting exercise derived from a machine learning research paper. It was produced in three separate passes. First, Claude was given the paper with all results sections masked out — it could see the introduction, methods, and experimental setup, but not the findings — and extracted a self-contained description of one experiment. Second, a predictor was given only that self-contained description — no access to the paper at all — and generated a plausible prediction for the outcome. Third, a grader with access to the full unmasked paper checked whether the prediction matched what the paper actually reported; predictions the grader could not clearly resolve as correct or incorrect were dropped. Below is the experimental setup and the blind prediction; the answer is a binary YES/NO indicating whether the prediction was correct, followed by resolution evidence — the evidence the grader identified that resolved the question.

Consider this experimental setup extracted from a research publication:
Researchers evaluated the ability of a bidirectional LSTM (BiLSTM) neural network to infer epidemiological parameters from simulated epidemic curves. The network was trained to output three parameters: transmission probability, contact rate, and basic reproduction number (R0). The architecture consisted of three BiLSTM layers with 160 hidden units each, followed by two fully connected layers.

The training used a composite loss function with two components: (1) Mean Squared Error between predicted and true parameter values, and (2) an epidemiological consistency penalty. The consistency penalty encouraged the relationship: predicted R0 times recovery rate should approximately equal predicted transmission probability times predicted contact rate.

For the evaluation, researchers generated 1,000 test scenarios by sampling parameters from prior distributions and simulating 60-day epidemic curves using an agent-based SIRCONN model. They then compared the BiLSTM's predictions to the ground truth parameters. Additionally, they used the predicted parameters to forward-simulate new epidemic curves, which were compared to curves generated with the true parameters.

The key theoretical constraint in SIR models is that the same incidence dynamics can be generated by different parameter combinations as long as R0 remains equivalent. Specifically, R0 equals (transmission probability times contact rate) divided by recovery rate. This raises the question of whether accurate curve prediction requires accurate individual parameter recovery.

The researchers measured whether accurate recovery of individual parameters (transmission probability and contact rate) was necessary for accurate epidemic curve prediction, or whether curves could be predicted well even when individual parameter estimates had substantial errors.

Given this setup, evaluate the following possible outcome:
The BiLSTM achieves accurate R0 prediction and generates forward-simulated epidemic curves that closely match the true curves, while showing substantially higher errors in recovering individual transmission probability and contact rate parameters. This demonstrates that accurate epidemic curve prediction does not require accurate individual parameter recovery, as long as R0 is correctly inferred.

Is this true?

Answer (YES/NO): NO